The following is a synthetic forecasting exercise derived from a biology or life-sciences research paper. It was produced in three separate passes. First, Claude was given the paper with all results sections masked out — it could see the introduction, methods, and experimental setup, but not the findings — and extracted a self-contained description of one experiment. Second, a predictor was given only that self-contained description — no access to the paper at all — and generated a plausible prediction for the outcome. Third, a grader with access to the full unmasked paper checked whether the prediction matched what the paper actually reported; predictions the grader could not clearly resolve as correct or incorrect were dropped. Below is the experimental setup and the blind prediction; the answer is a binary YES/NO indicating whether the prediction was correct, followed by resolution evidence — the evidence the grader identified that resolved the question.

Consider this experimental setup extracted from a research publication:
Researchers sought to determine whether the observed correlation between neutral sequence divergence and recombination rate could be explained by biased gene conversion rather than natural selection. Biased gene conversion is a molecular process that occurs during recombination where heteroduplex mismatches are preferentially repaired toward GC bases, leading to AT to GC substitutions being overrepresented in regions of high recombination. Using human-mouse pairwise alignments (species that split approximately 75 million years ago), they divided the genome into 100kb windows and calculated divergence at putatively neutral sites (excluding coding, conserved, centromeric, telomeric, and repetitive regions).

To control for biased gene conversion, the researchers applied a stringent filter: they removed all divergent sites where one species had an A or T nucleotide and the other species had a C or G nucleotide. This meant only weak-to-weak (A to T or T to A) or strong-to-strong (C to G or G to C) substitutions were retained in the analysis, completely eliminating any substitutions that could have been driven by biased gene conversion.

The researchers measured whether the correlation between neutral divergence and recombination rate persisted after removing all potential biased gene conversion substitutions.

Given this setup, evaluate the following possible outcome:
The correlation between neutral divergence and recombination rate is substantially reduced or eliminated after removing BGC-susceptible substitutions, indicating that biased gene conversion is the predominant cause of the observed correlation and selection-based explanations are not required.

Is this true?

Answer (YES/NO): NO